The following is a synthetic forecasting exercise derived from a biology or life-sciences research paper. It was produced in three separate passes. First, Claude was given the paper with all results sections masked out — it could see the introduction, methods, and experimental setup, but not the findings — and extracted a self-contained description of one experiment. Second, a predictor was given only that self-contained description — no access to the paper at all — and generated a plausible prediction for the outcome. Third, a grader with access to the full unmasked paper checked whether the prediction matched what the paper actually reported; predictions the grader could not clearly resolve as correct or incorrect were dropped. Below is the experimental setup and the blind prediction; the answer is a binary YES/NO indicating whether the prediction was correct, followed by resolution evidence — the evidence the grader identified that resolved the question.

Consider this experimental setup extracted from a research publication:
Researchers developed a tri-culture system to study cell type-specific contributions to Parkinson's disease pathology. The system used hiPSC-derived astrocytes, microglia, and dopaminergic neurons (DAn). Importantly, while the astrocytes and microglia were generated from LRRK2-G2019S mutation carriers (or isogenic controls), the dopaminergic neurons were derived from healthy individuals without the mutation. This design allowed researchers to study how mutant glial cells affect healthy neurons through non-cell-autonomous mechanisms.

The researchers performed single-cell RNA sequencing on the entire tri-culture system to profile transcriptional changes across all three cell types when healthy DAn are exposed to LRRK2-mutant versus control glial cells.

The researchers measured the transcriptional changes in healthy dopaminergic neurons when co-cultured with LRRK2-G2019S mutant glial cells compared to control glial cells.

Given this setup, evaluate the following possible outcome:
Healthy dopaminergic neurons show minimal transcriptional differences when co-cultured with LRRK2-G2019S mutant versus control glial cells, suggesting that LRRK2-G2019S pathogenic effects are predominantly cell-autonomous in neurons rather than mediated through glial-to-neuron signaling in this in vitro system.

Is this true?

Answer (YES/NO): NO